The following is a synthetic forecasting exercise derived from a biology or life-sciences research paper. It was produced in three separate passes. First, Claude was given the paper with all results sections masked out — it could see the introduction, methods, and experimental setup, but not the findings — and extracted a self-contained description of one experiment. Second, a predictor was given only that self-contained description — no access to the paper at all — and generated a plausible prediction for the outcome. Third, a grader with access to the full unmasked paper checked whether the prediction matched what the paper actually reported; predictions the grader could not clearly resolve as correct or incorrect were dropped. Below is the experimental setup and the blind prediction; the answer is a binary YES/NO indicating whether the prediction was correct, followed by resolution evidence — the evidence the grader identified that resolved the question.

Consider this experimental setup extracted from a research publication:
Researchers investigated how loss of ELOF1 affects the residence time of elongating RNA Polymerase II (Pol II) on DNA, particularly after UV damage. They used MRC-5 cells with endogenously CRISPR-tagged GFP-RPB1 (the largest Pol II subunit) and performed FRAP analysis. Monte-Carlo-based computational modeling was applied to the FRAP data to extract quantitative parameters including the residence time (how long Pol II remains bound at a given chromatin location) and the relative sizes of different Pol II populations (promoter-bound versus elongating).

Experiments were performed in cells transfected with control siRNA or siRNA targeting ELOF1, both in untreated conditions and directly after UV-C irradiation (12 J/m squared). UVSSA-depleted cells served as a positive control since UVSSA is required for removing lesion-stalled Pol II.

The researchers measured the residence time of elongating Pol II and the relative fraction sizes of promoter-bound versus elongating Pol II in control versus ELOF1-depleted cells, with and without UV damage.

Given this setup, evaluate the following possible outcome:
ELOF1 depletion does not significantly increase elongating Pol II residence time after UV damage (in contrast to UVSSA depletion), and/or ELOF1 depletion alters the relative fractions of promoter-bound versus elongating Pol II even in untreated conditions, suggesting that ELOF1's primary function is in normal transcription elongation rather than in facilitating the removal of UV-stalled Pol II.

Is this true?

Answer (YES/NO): NO